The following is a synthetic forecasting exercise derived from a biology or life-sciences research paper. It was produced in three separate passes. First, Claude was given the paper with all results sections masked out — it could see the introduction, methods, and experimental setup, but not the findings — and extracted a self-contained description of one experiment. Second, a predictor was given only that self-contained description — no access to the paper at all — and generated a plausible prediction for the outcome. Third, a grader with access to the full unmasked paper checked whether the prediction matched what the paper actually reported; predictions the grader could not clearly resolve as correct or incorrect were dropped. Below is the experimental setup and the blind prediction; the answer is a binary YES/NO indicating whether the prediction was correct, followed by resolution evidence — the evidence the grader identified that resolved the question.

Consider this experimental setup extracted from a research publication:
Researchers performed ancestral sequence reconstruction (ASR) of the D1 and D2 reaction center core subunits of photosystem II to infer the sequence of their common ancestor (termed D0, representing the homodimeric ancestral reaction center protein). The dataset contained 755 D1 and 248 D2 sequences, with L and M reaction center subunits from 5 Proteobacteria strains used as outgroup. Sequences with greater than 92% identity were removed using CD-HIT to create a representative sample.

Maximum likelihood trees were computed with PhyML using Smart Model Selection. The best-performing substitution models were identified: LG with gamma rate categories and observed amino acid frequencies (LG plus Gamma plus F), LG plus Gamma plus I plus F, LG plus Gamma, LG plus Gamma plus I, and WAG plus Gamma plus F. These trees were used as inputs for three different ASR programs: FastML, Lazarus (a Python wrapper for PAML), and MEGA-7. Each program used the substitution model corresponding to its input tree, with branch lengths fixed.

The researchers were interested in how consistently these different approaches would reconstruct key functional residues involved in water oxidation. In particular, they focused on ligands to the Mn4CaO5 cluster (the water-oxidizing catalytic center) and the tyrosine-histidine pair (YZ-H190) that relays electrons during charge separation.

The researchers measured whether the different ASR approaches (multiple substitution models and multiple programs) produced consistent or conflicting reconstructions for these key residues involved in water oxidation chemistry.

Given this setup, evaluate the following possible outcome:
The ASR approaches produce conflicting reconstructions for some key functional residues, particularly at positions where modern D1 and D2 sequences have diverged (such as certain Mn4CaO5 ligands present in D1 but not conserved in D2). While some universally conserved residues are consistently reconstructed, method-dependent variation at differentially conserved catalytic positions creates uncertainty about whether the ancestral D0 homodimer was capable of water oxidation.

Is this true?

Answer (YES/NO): NO